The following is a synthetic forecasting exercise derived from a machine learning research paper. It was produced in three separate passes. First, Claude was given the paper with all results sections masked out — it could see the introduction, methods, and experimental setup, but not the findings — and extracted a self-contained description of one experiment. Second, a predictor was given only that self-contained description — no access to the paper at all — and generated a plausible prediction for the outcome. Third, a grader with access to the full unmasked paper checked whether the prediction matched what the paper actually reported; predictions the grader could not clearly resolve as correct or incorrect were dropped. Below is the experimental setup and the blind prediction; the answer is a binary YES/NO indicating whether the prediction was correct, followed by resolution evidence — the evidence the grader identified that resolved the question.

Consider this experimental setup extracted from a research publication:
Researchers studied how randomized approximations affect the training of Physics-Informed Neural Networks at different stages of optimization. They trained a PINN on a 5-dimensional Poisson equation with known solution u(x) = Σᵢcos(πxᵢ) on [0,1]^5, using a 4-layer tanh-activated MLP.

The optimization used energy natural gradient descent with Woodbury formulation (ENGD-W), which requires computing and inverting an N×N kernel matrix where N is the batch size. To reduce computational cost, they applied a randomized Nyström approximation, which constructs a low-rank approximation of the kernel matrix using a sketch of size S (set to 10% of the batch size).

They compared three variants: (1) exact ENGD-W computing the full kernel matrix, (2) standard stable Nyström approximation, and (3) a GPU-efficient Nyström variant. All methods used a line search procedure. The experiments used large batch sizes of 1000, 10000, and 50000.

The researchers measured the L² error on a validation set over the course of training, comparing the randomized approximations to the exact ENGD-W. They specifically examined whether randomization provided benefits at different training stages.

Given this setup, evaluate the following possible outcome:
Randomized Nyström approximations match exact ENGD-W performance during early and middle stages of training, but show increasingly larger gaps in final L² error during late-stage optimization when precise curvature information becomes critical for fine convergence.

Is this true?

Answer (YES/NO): YES